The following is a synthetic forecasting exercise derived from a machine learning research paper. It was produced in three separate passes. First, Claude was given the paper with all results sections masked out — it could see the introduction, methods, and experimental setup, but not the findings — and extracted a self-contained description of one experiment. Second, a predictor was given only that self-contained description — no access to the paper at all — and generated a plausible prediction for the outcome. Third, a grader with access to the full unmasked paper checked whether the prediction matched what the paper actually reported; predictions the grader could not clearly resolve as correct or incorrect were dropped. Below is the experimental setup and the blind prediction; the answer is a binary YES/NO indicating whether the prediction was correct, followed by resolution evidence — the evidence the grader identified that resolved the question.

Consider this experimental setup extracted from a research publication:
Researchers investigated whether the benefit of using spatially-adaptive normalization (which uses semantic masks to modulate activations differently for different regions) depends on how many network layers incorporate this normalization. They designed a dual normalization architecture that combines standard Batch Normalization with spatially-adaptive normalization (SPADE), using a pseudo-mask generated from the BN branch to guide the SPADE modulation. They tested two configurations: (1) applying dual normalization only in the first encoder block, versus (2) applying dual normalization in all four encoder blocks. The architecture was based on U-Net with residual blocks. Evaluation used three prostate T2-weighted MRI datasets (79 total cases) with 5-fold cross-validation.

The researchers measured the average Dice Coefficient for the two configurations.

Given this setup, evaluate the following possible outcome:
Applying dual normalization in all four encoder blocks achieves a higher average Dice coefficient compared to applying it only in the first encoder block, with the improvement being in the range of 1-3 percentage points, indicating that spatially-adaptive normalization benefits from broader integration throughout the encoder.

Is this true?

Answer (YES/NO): NO